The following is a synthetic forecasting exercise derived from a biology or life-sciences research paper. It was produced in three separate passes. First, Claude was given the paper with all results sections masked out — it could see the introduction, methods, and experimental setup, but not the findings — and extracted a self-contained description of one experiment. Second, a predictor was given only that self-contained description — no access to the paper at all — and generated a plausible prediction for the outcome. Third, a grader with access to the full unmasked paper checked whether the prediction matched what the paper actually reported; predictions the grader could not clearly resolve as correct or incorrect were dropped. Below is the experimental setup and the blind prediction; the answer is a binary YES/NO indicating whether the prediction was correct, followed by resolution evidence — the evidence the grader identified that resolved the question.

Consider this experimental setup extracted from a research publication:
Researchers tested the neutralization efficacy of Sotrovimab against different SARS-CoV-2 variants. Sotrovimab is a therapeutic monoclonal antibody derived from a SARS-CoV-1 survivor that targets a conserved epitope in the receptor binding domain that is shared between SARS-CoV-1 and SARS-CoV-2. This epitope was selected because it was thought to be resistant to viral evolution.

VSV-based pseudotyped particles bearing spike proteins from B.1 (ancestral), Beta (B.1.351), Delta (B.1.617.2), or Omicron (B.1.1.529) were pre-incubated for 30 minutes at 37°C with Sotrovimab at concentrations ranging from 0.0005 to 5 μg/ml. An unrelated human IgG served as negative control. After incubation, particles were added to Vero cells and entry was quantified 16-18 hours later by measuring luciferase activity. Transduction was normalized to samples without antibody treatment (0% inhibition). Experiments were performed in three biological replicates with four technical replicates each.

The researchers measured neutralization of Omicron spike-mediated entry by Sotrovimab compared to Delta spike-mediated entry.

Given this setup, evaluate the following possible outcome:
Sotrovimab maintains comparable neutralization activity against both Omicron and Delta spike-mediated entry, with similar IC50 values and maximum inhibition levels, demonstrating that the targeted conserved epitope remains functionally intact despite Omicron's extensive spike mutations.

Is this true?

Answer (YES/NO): NO